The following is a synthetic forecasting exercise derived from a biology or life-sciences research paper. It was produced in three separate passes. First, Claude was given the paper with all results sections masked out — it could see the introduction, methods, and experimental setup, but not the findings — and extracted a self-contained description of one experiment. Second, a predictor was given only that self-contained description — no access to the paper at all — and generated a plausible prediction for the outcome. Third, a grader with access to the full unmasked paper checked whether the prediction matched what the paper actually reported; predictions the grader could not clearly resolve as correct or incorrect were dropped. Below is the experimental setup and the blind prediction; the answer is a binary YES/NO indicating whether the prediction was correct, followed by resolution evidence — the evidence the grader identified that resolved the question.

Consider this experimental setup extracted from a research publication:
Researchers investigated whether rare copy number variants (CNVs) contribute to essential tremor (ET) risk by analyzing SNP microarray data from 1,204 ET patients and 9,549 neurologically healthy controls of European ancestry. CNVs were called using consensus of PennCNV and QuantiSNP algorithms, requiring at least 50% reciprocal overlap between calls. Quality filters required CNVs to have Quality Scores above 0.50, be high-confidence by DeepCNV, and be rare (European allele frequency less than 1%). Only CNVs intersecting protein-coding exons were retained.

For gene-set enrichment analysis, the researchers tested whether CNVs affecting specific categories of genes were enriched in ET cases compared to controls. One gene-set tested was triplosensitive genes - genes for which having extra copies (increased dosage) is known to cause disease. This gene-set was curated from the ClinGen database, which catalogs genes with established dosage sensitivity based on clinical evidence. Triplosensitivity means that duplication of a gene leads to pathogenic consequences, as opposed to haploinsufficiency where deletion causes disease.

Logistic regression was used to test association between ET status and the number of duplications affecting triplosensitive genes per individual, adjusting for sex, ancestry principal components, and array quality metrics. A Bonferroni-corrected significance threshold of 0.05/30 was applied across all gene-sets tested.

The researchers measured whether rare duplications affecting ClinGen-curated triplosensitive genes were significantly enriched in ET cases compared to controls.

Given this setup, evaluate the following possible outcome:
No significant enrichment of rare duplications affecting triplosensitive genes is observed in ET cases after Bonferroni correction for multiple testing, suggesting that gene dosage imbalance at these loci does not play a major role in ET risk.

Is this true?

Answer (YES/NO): NO